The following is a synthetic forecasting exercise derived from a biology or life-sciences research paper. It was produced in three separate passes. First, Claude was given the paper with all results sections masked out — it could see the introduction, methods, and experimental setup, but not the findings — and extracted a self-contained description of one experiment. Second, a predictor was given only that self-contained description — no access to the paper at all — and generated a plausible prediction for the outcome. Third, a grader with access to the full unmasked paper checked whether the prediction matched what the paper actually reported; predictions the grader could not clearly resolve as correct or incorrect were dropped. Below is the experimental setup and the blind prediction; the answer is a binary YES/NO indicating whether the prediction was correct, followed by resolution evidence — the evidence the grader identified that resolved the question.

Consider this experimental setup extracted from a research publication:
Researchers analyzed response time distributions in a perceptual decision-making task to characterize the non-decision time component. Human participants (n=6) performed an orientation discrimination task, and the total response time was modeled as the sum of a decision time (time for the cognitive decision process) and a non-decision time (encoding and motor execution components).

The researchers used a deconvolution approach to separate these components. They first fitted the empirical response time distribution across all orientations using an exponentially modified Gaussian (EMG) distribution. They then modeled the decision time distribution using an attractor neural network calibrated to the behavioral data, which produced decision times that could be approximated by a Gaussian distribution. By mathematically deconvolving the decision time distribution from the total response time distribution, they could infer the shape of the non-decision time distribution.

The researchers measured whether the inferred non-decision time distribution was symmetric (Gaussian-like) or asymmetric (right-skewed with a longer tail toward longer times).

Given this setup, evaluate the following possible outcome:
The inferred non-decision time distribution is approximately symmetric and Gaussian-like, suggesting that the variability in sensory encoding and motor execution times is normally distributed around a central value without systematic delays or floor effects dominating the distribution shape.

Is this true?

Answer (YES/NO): NO